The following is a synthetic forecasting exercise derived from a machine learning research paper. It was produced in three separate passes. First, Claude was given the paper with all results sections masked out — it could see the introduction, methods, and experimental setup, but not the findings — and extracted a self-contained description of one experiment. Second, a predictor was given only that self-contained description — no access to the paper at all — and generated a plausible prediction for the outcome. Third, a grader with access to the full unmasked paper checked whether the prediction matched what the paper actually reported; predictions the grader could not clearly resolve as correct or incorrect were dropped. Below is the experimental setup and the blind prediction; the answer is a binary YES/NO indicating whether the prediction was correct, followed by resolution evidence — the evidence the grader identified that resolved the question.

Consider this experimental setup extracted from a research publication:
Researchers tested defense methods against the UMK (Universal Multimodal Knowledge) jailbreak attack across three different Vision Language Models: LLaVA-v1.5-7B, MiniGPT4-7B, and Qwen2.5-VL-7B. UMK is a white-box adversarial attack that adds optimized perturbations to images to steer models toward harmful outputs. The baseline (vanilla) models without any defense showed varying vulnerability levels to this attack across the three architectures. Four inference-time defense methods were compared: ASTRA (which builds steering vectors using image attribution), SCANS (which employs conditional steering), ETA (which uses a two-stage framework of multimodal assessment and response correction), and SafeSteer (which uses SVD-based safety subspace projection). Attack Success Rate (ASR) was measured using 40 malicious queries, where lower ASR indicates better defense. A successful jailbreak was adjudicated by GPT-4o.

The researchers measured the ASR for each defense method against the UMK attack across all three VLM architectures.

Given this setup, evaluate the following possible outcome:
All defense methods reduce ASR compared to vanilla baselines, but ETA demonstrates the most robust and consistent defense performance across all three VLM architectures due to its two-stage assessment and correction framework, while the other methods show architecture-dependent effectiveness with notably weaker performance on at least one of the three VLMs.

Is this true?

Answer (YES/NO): NO